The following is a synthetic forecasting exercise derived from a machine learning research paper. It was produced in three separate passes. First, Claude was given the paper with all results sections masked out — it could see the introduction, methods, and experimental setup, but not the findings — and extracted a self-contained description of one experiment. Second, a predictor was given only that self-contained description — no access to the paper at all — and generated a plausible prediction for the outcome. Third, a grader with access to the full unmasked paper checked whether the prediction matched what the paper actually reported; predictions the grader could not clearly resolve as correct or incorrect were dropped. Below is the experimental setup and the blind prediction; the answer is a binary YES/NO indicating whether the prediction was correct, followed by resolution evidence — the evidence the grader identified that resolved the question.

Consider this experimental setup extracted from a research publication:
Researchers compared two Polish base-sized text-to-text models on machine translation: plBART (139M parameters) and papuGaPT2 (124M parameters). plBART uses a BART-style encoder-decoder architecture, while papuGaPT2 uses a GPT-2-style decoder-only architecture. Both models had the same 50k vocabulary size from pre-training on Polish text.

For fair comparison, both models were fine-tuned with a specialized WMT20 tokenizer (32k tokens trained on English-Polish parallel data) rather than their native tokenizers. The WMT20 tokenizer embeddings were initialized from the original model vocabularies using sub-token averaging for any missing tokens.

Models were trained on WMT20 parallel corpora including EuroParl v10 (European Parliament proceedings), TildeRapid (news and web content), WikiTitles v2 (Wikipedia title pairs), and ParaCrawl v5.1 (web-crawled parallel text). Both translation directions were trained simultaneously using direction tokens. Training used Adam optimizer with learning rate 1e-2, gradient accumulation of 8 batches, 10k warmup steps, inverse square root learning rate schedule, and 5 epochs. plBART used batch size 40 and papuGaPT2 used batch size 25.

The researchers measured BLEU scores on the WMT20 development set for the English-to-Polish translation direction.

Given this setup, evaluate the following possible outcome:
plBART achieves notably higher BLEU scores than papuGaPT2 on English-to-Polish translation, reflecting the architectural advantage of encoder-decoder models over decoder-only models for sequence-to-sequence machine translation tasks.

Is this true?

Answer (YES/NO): NO